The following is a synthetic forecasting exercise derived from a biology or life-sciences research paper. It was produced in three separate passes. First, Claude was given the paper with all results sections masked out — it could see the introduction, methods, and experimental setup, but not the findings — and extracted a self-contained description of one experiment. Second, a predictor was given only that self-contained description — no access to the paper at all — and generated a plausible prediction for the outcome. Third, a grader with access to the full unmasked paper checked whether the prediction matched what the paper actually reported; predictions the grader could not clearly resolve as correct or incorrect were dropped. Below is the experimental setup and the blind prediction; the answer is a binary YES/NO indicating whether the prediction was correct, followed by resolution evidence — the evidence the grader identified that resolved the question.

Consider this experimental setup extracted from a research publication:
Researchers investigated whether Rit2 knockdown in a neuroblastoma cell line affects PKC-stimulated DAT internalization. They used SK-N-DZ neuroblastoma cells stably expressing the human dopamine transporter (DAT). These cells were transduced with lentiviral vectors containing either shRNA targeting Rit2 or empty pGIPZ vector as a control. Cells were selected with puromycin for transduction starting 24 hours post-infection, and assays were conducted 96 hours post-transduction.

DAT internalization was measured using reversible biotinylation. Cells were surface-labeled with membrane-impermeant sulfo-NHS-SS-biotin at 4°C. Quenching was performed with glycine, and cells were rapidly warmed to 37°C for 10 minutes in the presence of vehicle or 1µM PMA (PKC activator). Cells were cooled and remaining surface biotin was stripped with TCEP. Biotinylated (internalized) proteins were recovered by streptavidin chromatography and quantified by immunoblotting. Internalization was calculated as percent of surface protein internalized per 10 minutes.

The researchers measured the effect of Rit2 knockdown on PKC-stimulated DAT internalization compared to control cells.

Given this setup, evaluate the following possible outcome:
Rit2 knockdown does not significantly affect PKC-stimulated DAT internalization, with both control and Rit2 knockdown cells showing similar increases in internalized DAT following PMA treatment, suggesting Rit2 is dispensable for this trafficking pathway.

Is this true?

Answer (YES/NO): NO